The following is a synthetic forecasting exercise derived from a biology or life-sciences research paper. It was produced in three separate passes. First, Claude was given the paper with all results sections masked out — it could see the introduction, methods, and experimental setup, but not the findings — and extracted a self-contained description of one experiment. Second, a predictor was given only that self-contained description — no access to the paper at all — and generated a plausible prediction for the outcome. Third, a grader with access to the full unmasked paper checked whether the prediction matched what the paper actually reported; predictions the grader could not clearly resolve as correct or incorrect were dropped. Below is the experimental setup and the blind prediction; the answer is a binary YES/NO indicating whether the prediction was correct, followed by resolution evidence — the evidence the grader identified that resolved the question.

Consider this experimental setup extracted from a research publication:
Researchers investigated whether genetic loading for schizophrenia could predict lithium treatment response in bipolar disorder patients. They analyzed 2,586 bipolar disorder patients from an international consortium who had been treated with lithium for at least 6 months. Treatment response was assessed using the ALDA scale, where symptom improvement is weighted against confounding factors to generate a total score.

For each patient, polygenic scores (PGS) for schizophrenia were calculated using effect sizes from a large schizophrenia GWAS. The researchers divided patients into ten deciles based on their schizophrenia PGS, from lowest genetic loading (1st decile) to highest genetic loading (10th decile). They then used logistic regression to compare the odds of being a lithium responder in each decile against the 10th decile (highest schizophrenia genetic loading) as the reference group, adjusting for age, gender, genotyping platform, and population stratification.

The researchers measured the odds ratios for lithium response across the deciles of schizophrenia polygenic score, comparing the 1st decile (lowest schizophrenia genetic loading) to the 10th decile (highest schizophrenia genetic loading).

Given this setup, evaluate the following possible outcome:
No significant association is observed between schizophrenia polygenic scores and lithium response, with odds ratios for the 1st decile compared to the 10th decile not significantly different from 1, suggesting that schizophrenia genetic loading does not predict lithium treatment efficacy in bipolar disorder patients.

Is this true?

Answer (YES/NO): NO